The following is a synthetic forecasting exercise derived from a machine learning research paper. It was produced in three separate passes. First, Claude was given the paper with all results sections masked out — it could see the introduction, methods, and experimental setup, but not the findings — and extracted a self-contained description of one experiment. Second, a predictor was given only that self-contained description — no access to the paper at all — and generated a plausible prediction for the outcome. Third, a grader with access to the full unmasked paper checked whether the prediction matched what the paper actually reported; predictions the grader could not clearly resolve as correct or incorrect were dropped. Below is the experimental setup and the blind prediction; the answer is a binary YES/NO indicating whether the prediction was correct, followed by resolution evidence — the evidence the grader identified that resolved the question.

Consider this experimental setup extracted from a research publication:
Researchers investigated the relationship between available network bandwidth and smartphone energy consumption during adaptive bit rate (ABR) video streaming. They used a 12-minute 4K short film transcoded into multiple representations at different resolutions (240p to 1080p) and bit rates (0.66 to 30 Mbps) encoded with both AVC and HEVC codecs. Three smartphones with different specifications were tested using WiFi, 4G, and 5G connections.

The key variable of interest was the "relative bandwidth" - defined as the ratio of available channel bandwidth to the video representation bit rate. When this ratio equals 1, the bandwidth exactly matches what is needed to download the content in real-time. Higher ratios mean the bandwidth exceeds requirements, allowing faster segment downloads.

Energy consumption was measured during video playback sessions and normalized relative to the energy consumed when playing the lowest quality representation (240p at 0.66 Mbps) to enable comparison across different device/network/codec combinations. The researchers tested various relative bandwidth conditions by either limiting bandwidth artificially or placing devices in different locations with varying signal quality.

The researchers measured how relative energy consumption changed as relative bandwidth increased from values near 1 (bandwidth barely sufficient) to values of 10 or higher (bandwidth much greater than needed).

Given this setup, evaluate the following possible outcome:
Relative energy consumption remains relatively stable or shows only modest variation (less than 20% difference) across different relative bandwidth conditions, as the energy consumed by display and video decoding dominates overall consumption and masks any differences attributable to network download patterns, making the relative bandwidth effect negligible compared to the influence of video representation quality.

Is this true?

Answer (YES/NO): NO